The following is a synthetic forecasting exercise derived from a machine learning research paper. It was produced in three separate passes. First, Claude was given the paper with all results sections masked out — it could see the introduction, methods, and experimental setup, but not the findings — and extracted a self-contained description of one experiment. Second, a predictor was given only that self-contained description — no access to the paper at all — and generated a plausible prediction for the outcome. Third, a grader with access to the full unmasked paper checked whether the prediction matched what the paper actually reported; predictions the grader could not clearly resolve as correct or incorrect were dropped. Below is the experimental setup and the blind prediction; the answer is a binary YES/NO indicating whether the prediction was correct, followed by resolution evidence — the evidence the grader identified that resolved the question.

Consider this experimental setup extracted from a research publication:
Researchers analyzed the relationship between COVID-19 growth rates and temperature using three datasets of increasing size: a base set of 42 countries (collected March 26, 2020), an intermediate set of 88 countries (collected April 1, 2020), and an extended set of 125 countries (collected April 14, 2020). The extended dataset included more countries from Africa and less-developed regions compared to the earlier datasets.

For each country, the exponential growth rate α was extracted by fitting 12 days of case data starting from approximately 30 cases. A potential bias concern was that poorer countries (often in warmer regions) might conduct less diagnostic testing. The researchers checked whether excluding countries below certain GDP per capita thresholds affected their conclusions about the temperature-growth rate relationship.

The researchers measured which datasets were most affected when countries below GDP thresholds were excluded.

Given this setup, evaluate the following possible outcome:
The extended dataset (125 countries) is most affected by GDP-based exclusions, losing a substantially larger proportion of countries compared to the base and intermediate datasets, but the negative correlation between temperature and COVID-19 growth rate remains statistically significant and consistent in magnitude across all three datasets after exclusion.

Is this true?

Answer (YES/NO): NO